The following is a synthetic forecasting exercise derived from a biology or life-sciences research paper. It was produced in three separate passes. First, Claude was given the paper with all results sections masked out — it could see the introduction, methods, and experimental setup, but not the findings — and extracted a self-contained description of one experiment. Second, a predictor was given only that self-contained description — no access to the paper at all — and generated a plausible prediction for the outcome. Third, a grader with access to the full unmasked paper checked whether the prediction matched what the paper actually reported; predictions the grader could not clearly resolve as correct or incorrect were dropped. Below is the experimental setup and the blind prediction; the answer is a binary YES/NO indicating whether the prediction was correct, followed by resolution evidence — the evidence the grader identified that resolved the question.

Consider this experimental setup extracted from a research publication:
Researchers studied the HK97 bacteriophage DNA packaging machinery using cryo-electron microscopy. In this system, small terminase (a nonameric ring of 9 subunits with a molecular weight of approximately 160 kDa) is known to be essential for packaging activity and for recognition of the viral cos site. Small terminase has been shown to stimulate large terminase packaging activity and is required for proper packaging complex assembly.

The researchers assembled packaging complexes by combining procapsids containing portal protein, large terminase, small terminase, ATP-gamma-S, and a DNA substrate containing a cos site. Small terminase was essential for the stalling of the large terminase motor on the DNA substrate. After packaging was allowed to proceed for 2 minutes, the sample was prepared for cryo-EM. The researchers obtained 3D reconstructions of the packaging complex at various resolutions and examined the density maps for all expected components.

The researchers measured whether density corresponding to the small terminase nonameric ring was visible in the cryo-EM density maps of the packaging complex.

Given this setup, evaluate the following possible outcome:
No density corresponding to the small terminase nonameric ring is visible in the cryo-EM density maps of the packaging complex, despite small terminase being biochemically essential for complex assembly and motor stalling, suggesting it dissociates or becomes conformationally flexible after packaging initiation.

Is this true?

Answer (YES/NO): YES